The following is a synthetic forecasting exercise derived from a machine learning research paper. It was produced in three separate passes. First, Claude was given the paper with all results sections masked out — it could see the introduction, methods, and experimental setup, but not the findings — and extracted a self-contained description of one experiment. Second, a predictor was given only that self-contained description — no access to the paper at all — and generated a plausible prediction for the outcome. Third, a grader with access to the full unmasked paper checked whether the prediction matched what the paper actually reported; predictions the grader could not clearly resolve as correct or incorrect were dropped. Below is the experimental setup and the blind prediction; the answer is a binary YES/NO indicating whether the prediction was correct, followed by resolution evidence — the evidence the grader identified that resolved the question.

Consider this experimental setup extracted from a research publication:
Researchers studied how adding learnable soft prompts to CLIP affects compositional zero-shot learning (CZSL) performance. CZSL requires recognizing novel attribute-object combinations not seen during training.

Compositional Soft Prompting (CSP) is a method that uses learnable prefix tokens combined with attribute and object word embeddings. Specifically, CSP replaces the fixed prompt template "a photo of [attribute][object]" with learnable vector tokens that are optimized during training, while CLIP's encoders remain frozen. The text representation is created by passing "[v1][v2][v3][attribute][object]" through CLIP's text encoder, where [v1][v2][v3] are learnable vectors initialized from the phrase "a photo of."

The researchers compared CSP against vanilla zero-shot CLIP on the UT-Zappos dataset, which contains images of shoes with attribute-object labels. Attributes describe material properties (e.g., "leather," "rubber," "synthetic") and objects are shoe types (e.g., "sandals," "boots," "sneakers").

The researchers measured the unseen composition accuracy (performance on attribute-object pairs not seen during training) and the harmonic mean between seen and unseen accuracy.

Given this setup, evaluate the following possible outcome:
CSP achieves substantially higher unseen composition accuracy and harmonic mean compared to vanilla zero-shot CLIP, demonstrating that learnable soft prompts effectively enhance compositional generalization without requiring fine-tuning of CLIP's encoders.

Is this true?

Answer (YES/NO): YES